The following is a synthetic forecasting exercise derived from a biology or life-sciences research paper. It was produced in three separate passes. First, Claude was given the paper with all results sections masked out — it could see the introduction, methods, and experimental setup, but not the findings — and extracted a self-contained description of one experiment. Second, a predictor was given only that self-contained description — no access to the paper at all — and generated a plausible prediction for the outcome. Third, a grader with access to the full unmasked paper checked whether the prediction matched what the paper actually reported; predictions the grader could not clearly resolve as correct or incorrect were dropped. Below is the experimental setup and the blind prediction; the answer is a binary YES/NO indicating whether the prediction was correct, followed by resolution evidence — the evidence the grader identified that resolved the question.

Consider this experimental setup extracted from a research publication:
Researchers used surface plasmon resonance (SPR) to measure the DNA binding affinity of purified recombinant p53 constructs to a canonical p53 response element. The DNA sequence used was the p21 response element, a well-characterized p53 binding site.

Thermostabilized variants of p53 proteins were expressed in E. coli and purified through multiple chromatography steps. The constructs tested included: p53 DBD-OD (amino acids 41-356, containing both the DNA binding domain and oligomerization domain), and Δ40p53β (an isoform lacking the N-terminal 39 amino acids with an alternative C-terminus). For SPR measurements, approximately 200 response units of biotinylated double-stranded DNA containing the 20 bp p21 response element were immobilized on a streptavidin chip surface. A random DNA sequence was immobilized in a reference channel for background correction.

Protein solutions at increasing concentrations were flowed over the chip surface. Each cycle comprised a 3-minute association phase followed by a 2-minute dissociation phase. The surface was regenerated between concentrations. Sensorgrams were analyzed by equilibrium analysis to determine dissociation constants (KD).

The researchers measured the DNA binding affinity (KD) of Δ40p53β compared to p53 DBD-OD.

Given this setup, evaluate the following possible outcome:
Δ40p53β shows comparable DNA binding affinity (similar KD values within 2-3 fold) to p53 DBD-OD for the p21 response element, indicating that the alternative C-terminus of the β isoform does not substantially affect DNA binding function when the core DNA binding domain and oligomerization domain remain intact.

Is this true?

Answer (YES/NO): NO